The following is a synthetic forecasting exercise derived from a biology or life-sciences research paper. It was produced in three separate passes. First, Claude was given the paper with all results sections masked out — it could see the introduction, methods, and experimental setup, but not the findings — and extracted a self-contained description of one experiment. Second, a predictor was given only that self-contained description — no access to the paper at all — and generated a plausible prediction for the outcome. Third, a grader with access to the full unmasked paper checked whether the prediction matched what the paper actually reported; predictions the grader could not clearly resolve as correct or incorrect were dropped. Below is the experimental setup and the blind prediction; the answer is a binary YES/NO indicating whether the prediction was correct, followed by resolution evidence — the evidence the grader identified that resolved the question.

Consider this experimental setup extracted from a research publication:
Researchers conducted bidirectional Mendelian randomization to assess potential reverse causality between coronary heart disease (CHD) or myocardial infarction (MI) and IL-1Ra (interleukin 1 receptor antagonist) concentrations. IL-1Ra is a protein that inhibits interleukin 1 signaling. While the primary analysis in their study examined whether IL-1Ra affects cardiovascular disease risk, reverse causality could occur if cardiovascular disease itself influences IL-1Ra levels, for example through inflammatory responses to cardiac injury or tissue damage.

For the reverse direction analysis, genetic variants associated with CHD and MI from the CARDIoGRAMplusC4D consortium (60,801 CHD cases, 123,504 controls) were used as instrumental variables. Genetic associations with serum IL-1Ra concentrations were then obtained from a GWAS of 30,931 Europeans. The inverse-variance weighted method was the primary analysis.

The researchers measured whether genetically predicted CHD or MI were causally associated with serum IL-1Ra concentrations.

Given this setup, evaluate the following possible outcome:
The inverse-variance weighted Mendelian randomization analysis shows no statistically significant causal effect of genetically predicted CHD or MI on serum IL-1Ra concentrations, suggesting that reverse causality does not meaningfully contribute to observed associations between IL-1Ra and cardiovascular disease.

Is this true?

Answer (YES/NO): YES